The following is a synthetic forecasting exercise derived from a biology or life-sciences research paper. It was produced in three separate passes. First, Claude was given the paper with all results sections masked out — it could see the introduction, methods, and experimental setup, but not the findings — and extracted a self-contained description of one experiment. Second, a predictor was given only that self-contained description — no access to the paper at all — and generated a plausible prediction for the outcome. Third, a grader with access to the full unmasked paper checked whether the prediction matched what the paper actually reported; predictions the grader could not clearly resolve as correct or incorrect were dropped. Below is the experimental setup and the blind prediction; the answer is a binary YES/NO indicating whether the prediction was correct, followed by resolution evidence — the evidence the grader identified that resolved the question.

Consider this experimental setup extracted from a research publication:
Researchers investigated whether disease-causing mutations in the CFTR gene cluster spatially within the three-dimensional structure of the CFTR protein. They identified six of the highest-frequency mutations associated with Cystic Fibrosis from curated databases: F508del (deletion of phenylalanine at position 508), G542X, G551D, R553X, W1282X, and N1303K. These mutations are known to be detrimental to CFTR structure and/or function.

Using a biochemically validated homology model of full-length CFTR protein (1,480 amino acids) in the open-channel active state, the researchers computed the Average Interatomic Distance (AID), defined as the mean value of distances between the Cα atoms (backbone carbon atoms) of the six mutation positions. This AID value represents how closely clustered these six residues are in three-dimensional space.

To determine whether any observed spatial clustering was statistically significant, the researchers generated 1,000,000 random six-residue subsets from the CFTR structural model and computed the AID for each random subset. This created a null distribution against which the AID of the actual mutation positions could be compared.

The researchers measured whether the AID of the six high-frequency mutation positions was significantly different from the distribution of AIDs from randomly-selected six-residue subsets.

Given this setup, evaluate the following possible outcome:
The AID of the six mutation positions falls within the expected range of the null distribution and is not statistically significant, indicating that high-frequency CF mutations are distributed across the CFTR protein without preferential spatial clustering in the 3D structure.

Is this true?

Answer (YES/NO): NO